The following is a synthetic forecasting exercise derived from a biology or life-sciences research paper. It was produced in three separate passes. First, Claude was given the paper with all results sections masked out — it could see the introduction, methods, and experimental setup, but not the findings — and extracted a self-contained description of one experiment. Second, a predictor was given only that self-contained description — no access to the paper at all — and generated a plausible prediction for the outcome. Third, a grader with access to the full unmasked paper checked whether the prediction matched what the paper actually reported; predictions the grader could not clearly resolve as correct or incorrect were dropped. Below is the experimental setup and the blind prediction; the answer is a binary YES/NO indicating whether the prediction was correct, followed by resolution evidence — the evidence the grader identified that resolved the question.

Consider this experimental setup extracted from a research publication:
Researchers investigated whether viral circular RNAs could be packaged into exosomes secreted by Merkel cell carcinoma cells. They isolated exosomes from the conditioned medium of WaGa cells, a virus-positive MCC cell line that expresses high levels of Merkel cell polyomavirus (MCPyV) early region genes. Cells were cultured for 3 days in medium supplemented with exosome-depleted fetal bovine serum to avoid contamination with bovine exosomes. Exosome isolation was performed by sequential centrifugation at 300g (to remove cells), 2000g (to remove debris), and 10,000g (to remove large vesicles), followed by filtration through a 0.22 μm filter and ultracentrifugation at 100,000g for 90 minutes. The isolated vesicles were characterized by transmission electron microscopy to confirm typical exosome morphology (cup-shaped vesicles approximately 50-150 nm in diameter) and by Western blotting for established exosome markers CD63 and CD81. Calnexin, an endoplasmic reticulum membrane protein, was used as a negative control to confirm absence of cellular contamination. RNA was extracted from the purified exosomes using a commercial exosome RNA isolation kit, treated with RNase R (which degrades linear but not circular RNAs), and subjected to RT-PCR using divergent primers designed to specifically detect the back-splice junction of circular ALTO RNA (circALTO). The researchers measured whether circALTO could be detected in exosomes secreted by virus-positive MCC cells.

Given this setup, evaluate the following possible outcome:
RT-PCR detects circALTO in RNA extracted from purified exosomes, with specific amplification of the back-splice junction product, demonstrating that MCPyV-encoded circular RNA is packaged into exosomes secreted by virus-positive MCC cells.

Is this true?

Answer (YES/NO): YES